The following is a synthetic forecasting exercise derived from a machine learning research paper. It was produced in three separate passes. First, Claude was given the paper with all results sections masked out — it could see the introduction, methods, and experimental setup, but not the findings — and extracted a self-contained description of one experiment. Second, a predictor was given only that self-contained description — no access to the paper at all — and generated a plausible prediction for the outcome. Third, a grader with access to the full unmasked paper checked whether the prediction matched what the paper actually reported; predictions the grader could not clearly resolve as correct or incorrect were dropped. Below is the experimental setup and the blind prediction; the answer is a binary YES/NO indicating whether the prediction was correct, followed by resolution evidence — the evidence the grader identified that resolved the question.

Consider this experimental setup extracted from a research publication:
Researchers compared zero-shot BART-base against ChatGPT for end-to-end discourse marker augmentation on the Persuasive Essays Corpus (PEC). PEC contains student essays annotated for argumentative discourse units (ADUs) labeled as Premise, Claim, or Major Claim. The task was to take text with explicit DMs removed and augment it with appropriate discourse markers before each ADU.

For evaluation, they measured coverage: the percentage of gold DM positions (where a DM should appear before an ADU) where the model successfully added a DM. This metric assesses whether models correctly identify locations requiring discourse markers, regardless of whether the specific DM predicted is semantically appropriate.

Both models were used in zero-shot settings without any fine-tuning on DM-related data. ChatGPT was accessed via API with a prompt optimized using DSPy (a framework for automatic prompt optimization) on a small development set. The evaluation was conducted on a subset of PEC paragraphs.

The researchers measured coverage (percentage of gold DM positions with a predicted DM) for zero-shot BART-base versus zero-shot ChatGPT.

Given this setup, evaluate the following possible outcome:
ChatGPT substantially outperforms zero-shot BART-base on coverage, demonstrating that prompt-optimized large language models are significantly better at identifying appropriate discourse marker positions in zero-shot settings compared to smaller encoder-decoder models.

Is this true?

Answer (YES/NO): YES